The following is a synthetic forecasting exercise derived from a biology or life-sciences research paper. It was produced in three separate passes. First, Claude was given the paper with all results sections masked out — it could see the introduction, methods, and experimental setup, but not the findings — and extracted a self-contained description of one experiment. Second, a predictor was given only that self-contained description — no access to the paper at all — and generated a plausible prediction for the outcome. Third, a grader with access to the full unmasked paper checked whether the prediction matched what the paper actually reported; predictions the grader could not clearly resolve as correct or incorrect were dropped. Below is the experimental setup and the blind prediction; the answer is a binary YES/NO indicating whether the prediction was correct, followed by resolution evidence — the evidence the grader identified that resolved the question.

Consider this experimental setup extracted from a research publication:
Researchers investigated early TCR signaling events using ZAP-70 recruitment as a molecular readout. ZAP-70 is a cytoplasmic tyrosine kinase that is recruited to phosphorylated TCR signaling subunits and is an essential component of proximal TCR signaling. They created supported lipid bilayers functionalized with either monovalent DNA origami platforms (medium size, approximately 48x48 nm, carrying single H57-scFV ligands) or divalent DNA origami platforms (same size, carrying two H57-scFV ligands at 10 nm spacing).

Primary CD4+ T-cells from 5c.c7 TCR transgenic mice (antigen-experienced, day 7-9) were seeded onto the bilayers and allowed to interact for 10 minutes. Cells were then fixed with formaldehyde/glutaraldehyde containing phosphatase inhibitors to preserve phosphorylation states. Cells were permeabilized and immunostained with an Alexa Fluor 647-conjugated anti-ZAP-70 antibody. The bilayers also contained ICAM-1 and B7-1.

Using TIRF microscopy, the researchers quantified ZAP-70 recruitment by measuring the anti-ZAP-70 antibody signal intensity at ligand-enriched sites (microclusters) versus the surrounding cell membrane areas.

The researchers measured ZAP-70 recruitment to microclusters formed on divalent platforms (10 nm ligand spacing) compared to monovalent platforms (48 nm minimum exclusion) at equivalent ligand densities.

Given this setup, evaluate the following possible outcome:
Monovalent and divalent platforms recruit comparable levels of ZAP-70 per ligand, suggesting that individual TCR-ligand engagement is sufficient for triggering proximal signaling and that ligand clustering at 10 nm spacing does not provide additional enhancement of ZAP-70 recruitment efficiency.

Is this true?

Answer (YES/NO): NO